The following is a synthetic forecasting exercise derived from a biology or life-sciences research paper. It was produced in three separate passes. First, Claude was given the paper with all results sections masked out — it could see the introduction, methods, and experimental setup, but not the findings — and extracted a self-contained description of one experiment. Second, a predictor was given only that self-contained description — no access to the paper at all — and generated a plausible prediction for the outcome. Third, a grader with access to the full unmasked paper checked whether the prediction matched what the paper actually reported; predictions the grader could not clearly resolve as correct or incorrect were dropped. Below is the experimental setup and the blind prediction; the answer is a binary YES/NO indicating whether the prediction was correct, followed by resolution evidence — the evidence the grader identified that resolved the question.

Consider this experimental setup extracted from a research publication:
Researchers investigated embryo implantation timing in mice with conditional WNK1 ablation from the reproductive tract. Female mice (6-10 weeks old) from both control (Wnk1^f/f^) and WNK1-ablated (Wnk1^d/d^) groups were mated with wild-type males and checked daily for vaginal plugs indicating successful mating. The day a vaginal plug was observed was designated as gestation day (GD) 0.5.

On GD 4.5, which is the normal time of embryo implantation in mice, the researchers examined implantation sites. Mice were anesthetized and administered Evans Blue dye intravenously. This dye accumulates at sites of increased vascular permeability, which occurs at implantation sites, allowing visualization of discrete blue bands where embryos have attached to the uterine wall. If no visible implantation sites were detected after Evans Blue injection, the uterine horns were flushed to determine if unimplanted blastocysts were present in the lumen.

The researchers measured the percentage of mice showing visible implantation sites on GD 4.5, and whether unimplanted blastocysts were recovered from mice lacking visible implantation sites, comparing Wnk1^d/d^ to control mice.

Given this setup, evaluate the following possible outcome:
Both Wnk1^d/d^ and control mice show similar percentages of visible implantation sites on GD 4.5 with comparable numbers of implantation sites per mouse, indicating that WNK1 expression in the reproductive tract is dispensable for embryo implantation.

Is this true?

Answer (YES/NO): NO